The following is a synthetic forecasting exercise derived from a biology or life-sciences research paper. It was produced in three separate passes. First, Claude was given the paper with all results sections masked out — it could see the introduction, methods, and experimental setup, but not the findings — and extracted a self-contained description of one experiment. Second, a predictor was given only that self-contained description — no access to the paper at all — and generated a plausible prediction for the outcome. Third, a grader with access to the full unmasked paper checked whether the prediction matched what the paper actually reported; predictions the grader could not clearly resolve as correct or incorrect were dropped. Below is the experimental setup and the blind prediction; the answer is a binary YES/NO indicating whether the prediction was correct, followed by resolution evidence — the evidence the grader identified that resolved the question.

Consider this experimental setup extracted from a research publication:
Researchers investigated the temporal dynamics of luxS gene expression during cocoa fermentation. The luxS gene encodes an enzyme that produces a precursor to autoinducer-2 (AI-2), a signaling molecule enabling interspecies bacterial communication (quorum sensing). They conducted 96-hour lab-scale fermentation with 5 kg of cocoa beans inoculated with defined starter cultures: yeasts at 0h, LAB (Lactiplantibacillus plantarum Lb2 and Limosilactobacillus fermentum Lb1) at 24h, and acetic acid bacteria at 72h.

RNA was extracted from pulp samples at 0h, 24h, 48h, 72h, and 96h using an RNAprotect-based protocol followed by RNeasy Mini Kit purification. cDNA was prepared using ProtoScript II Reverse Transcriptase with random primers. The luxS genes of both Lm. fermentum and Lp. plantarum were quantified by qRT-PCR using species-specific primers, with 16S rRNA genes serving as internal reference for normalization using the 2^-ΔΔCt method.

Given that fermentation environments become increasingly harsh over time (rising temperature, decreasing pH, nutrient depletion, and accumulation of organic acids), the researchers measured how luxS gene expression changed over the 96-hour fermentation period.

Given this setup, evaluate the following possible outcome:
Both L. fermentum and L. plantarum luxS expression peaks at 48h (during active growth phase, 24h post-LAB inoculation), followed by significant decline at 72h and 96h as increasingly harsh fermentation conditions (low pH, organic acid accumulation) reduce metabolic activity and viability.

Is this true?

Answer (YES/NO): NO